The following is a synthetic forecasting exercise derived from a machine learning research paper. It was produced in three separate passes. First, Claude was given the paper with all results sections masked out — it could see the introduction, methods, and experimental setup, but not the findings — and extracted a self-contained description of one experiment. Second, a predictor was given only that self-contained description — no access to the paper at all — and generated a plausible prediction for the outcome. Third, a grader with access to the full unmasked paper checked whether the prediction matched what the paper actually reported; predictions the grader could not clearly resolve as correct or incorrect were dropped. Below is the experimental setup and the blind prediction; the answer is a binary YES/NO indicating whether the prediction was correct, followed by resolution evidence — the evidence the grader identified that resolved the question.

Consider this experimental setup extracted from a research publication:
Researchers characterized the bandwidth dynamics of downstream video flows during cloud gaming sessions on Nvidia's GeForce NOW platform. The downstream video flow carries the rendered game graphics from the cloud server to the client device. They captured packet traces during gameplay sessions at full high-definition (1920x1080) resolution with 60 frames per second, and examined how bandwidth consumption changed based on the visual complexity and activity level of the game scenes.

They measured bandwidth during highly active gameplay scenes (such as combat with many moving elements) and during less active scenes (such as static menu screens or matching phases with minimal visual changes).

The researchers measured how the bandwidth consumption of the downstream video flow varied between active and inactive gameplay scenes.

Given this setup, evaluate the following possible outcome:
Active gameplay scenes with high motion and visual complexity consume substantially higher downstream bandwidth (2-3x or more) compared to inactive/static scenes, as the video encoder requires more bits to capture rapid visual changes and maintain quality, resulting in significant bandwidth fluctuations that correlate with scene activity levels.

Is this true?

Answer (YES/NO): YES